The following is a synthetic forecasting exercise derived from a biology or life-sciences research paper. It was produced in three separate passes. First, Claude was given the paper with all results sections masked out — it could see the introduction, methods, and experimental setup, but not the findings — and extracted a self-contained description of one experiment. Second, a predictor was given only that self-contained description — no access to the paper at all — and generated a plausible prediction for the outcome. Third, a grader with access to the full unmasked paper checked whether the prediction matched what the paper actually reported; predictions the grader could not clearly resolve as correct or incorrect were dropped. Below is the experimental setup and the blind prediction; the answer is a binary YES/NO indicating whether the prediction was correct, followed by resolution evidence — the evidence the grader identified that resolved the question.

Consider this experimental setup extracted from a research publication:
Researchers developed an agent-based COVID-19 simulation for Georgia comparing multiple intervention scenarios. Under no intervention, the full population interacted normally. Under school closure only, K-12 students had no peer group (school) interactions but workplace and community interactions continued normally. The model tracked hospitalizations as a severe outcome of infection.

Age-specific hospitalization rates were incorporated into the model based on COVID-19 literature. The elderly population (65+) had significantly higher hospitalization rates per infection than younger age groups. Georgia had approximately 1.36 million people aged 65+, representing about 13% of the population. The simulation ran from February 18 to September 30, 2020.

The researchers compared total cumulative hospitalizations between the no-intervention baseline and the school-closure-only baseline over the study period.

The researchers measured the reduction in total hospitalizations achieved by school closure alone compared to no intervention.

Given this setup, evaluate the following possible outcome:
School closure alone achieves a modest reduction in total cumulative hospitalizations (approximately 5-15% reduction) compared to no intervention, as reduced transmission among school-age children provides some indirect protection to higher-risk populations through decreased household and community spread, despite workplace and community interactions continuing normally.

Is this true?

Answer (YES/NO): YES